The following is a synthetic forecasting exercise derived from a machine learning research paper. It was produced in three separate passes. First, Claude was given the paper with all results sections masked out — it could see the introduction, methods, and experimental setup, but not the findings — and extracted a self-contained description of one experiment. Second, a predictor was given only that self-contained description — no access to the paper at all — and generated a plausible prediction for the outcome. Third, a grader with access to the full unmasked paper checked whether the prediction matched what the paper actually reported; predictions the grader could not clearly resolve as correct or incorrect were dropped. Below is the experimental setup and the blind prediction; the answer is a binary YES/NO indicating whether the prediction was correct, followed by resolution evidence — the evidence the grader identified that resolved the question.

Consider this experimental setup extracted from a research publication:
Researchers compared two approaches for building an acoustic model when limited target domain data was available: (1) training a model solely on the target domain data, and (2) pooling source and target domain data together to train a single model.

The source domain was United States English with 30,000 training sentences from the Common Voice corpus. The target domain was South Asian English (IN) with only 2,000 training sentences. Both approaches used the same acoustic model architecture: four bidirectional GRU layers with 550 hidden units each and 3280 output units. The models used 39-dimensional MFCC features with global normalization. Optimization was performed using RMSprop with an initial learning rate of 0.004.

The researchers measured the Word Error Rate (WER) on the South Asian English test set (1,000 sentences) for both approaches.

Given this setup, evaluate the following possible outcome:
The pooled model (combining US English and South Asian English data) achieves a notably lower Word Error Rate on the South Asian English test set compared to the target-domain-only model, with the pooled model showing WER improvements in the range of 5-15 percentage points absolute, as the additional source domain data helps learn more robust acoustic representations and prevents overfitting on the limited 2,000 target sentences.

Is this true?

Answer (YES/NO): NO